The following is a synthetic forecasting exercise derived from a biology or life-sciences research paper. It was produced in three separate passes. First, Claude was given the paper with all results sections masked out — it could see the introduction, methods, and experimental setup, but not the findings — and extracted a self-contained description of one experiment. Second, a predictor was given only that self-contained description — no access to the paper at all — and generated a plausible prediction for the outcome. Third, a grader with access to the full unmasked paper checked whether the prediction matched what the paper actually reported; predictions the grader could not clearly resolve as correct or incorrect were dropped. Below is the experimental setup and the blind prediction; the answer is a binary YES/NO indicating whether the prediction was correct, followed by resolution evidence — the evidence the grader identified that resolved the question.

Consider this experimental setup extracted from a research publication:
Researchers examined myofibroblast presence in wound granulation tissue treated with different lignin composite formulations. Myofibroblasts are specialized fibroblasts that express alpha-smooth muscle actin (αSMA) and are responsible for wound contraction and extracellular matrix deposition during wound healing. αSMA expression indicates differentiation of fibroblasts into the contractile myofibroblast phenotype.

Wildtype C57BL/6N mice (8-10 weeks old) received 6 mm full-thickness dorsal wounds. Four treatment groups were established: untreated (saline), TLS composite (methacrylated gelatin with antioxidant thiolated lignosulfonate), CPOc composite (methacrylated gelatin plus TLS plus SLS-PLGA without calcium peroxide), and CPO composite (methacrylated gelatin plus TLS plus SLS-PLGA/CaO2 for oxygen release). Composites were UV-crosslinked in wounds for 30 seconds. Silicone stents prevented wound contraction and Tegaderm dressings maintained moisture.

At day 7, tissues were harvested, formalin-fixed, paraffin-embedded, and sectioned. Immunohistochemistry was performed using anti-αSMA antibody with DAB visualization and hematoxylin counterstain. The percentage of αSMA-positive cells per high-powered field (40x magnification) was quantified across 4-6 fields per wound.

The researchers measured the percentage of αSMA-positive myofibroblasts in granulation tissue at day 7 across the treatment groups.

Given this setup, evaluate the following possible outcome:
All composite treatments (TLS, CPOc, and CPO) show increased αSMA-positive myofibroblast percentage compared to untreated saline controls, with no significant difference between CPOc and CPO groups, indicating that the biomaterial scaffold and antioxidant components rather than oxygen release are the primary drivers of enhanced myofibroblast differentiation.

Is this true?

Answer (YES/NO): NO